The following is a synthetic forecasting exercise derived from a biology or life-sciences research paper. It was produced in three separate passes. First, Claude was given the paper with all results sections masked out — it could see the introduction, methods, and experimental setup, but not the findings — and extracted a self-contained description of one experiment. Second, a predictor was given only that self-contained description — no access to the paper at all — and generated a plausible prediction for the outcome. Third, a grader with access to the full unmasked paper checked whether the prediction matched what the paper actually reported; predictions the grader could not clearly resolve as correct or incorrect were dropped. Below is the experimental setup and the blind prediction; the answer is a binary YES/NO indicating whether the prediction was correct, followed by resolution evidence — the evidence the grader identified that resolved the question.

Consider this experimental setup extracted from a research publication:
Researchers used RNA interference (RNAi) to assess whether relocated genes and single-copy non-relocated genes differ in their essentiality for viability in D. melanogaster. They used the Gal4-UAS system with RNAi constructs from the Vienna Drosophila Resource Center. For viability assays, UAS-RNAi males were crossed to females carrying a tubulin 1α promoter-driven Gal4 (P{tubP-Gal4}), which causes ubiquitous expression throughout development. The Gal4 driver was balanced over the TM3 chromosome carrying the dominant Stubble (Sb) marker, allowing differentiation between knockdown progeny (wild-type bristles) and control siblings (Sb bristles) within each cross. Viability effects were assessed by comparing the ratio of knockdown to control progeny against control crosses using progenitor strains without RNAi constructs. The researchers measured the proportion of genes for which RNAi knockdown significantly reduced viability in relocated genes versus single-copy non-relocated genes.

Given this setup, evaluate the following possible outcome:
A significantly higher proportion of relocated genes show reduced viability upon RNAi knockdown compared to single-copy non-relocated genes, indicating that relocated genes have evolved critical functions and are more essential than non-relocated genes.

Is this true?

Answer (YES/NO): NO